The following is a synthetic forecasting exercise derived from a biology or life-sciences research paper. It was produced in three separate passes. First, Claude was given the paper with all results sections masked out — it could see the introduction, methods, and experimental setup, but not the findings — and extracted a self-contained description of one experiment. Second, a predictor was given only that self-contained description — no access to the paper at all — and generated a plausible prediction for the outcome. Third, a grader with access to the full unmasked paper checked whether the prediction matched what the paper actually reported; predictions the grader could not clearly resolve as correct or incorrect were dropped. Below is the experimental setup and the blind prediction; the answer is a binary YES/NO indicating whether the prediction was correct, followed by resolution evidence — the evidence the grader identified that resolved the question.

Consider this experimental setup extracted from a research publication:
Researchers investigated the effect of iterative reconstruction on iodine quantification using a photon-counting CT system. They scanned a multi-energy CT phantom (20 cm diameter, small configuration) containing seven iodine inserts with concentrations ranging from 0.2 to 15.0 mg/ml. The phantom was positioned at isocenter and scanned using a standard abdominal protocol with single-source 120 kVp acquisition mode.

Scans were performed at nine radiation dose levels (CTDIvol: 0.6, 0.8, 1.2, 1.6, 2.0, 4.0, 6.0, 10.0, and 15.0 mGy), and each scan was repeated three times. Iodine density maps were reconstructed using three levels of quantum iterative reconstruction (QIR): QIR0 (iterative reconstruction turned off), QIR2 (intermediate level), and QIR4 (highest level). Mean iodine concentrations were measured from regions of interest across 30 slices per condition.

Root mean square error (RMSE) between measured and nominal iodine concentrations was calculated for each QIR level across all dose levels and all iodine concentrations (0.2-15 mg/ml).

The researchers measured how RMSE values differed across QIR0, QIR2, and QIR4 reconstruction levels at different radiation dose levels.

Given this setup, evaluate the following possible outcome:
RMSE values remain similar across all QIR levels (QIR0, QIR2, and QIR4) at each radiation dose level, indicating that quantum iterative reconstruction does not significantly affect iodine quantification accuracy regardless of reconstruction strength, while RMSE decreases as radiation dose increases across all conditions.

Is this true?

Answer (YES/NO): NO